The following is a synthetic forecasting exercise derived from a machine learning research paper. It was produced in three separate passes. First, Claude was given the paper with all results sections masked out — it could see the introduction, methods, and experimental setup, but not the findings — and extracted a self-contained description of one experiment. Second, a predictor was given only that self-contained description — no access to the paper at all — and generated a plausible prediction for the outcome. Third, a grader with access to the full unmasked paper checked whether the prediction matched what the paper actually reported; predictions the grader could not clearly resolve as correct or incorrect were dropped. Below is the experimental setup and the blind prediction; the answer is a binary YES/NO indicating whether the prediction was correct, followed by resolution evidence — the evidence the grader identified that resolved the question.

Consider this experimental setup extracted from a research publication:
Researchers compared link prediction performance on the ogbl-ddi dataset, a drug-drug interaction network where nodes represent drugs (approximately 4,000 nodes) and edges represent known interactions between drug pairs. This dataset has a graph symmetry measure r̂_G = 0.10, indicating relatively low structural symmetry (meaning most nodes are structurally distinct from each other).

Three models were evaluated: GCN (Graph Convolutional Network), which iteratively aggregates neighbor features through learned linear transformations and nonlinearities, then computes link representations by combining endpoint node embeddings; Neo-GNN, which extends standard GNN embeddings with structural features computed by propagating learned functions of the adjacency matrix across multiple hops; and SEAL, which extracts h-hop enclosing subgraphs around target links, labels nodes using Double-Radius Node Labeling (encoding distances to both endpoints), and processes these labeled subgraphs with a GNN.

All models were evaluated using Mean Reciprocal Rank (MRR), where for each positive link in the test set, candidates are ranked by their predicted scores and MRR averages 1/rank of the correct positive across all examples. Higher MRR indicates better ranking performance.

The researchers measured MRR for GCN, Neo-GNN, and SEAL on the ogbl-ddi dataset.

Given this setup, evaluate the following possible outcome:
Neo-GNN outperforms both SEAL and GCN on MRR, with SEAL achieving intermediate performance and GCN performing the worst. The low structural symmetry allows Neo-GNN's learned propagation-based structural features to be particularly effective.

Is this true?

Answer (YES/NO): NO